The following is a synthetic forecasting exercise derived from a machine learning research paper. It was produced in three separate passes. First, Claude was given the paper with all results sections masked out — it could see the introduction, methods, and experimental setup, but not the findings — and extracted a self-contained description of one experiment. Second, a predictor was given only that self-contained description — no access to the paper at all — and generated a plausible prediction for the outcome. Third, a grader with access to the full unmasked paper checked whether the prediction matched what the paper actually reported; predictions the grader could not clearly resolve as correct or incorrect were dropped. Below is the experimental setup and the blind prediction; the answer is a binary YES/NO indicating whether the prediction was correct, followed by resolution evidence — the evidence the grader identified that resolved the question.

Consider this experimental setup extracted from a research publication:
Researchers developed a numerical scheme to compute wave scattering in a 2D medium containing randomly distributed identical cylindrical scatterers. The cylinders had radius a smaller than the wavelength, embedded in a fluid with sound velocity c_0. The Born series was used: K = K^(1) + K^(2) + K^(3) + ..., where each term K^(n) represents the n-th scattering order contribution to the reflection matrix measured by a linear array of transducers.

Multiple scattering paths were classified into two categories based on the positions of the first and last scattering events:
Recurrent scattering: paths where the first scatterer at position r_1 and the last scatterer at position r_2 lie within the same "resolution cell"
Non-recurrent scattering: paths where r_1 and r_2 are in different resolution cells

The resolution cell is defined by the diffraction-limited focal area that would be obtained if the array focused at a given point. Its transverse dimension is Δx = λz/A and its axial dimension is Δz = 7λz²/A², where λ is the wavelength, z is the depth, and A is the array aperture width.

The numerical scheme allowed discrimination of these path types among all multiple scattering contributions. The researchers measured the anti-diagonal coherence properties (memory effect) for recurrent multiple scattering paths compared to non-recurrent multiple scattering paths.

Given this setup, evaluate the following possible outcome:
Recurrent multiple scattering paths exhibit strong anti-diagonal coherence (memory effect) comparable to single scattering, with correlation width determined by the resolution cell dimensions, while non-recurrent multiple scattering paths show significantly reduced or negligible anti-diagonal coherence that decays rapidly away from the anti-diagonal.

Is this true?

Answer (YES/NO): NO